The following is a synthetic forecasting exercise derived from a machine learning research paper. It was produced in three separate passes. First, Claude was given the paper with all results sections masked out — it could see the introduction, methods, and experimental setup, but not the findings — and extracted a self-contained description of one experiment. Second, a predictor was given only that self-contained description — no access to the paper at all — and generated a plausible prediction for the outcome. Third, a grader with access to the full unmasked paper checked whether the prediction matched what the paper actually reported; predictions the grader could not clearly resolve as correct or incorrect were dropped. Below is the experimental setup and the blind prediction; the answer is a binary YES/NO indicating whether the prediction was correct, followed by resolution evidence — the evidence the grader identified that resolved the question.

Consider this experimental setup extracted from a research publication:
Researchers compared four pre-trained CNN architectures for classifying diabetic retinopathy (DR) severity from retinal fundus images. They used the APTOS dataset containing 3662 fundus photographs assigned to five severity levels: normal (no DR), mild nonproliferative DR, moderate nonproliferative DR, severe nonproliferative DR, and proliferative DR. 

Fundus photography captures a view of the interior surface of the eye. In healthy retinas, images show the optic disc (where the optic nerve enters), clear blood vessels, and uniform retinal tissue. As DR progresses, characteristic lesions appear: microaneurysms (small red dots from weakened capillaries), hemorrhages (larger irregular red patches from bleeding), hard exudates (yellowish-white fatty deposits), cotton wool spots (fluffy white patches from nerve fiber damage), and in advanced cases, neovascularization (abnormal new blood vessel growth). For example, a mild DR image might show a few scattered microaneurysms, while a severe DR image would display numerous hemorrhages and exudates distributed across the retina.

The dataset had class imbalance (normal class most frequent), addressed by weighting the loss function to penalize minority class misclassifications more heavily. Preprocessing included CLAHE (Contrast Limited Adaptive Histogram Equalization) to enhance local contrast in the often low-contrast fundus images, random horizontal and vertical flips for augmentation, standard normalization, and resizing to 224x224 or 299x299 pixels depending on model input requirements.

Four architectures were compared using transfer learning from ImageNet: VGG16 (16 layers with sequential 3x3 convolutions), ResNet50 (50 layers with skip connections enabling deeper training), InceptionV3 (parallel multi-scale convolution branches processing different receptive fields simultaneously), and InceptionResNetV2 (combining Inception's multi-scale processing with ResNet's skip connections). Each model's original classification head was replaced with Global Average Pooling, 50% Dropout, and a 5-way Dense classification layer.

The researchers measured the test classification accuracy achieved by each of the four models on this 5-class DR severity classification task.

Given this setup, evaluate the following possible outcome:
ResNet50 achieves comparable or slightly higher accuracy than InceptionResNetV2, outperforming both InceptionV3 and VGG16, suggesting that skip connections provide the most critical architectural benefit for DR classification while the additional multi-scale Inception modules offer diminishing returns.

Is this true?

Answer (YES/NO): NO